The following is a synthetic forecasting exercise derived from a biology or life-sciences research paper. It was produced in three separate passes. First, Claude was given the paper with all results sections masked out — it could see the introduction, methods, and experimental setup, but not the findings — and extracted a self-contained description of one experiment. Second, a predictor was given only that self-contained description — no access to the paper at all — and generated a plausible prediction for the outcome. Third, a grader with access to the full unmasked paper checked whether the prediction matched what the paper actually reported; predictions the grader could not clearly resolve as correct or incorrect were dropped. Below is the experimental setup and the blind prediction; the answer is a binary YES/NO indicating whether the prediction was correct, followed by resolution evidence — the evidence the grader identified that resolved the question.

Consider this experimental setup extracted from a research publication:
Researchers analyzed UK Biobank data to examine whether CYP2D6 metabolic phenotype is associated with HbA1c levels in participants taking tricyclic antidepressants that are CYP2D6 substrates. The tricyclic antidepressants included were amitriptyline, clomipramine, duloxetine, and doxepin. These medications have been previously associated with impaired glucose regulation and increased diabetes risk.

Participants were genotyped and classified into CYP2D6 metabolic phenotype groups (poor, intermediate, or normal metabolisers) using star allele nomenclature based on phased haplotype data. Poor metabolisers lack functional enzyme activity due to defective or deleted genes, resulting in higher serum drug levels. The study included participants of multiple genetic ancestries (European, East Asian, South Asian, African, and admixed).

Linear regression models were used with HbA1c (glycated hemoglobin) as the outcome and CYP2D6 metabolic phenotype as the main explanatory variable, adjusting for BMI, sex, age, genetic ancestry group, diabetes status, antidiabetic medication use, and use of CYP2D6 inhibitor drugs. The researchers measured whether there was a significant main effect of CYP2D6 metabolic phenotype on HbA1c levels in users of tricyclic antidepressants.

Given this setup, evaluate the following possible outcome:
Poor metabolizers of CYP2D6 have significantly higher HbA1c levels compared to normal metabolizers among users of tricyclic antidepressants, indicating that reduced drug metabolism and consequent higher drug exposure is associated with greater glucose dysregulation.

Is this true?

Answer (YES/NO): NO